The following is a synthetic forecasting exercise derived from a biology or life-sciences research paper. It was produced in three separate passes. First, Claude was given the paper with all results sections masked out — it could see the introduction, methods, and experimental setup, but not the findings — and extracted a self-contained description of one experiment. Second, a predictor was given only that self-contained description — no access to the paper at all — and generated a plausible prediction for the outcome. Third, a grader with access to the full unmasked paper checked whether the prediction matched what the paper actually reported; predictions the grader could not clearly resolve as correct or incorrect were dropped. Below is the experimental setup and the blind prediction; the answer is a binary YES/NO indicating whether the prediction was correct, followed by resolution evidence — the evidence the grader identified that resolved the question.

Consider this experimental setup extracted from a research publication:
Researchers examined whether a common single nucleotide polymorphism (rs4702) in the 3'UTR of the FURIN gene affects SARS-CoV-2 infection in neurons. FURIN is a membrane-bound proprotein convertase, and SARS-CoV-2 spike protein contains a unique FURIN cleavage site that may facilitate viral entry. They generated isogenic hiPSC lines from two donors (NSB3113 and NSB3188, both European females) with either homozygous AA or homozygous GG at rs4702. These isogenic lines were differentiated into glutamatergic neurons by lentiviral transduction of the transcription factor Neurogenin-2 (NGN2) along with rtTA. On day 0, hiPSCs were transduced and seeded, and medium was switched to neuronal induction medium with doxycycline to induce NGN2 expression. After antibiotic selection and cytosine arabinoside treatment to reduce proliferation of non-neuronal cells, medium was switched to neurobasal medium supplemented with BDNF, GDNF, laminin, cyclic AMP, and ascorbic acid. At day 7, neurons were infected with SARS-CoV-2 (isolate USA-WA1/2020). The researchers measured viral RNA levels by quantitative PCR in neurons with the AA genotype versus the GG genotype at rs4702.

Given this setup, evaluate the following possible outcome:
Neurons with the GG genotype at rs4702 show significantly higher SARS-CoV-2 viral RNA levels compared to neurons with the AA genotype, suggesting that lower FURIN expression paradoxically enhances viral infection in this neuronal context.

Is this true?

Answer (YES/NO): NO